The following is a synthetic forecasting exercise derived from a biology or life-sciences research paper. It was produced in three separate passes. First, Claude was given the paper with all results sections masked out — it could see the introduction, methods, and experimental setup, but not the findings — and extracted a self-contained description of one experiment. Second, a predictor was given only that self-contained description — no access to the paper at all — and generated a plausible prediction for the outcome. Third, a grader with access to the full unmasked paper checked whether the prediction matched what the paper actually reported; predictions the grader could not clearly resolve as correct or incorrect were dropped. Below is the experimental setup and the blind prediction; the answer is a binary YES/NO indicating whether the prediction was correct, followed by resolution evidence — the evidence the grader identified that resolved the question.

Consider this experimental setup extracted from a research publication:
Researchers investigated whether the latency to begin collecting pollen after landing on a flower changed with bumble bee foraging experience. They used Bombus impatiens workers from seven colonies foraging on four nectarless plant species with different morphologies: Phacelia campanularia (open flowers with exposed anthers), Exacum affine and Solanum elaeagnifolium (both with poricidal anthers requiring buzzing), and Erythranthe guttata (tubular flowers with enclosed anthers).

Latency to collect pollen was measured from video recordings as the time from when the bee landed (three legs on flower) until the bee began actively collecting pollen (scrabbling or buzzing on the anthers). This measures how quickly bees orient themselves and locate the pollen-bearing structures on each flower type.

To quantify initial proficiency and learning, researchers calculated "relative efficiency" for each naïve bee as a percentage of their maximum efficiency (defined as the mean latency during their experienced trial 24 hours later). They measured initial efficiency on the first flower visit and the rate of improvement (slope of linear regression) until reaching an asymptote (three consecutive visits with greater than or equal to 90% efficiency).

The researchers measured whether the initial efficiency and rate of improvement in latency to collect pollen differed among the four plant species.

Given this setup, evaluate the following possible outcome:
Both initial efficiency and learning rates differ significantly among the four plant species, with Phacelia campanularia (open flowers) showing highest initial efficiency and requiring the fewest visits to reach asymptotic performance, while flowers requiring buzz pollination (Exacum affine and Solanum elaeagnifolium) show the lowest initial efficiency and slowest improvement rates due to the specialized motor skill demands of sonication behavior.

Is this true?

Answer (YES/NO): NO